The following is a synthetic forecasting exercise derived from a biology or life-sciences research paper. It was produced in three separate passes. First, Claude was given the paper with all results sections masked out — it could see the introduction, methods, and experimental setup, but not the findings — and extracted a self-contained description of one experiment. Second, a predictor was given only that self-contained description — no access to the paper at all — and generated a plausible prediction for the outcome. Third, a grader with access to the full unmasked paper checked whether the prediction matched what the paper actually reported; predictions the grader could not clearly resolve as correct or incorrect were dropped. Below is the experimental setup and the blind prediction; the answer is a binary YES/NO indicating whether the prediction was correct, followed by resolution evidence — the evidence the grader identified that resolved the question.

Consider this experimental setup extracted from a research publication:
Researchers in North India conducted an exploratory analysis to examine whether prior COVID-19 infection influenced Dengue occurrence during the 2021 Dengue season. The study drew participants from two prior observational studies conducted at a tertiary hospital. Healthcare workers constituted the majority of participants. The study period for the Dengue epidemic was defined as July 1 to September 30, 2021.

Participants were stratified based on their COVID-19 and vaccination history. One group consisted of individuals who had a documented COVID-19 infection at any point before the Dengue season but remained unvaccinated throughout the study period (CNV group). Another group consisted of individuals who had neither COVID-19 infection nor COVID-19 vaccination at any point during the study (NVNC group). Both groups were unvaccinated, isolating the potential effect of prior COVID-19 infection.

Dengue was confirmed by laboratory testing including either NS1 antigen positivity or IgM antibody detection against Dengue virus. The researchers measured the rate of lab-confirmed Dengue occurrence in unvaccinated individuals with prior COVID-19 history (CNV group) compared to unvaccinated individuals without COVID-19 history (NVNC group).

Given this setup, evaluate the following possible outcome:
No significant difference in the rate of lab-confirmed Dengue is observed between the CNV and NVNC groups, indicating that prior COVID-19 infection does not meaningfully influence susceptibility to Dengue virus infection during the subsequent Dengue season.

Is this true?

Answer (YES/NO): NO